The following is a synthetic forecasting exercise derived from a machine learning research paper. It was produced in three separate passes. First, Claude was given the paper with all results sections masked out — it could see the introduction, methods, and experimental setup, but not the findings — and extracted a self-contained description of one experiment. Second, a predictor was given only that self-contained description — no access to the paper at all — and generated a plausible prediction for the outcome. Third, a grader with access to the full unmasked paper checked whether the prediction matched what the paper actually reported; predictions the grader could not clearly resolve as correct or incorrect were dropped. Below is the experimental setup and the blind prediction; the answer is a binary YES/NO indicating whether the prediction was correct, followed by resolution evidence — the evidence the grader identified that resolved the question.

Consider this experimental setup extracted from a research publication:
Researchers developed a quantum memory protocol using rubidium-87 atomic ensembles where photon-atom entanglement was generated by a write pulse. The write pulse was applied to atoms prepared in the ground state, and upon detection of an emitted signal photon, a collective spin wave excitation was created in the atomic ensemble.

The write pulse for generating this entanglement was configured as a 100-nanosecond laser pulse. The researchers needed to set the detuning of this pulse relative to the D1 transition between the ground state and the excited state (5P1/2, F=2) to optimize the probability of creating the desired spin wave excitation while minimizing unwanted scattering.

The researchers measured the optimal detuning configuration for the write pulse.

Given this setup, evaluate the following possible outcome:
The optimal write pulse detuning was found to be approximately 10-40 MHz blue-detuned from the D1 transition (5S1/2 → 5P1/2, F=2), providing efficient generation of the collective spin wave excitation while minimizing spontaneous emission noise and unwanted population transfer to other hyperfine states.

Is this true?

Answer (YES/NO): YES